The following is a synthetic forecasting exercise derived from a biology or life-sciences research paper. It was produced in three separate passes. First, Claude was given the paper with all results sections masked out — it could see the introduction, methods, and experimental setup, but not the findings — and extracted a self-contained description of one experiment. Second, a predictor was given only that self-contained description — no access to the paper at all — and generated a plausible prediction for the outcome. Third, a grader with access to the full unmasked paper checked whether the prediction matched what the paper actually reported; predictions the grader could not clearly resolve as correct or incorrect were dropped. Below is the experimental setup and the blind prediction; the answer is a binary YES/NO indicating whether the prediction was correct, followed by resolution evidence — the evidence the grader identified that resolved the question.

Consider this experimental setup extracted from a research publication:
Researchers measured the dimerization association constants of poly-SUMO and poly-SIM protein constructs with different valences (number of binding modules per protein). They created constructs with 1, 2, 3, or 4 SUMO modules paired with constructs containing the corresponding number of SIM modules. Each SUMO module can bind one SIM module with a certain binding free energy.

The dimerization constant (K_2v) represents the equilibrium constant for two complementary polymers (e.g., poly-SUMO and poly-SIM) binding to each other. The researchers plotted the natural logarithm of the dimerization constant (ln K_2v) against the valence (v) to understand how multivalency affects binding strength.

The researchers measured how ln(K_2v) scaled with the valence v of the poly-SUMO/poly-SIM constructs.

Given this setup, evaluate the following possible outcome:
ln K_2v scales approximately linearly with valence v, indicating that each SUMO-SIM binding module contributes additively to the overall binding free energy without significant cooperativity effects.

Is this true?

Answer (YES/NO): YES